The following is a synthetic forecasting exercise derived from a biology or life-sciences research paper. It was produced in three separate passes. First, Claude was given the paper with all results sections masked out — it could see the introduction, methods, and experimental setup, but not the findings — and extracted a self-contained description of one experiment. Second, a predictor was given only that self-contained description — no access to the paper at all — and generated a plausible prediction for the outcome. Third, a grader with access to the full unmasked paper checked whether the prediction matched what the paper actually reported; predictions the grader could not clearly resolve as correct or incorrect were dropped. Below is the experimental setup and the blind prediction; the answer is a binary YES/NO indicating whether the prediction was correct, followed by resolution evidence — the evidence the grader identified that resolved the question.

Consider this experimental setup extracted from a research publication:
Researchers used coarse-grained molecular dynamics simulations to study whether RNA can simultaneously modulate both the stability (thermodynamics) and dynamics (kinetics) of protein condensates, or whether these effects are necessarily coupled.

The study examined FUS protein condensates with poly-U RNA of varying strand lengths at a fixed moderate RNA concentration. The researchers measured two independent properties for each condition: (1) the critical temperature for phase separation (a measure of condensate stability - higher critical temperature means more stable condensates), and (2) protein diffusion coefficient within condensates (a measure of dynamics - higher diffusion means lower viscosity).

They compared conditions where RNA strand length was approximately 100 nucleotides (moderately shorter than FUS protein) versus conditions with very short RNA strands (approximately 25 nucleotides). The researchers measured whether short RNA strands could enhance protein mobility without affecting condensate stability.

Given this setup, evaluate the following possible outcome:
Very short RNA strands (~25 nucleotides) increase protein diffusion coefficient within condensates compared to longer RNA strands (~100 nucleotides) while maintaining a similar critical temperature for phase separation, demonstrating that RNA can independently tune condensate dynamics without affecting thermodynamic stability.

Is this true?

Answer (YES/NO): NO